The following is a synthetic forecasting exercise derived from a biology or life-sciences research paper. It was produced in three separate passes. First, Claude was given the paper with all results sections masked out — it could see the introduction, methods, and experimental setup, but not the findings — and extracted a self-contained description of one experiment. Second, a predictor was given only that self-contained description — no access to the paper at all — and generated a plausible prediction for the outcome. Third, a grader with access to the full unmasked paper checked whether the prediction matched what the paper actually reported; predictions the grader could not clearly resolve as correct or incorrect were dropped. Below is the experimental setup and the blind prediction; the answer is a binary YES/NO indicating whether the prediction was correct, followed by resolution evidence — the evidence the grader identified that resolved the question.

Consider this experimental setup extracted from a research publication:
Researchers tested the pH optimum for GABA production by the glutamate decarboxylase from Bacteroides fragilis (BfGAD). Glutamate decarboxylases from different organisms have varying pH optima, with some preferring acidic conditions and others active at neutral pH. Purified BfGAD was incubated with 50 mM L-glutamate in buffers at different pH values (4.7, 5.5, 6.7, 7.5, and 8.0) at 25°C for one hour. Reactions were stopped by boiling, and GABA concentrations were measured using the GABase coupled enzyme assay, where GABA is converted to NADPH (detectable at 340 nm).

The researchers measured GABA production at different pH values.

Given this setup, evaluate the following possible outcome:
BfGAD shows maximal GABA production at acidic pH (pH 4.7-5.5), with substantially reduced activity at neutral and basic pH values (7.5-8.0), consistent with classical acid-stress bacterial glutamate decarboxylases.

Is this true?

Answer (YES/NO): NO